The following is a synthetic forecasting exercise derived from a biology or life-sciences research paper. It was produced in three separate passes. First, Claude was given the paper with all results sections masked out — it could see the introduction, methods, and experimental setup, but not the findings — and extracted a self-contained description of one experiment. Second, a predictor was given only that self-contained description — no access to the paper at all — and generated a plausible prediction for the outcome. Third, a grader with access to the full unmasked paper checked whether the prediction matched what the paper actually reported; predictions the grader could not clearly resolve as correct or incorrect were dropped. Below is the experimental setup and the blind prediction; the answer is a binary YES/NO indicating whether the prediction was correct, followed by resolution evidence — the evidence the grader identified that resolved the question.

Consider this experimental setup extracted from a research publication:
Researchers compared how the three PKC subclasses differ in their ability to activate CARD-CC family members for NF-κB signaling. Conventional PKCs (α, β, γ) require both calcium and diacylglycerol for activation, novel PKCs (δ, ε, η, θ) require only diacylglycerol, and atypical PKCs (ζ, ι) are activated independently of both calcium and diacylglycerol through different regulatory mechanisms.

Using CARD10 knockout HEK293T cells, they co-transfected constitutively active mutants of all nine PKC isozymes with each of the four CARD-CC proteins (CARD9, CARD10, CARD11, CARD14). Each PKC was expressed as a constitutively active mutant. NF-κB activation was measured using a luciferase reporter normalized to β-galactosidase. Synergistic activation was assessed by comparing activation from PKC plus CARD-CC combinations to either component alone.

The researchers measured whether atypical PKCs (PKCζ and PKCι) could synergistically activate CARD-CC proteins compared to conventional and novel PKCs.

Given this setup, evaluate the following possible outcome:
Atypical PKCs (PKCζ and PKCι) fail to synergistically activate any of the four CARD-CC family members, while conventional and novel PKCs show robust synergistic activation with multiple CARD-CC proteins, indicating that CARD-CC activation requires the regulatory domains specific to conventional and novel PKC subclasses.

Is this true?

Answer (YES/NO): NO